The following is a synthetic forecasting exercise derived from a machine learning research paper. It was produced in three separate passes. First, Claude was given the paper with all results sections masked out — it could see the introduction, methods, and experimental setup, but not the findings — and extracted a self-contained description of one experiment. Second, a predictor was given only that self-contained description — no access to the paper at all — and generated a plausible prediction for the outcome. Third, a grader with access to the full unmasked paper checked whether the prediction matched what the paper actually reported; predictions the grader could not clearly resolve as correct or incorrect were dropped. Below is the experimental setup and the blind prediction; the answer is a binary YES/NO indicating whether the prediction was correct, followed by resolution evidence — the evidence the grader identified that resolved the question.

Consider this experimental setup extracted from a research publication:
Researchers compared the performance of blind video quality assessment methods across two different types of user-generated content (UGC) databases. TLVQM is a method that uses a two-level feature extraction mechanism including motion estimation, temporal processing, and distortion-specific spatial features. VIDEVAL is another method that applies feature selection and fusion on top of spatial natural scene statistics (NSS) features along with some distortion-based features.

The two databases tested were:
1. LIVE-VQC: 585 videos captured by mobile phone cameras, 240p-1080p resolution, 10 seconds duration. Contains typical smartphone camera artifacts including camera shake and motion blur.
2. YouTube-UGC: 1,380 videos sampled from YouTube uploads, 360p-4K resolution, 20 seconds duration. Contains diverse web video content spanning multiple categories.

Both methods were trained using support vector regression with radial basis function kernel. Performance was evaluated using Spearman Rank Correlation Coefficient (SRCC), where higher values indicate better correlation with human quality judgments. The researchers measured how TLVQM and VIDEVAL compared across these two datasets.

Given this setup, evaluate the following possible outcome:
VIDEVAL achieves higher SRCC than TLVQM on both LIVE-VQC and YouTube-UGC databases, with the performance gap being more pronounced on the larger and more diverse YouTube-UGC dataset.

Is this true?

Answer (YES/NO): NO